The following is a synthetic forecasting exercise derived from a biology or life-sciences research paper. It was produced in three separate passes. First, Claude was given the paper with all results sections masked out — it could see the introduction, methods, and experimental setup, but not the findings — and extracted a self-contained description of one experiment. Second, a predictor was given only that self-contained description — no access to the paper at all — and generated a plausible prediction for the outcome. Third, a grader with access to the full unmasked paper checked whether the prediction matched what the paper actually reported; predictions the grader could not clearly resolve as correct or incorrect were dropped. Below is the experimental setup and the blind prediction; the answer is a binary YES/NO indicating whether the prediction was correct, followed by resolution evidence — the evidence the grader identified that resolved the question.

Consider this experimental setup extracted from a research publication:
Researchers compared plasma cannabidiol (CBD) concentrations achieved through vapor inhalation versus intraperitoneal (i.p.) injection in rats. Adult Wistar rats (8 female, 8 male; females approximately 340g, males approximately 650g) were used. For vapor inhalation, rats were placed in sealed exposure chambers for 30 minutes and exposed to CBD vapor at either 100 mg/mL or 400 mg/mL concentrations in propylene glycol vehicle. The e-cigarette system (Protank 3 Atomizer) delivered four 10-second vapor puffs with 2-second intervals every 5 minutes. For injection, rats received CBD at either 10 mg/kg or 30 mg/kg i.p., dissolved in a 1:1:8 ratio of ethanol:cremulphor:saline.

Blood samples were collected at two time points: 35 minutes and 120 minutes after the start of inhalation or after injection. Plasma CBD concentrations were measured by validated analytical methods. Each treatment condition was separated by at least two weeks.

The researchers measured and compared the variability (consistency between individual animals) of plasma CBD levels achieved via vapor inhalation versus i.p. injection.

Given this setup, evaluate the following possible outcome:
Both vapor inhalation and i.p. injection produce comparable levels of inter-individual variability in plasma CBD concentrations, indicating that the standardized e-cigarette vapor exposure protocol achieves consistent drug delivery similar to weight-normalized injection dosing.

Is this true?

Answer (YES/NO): NO